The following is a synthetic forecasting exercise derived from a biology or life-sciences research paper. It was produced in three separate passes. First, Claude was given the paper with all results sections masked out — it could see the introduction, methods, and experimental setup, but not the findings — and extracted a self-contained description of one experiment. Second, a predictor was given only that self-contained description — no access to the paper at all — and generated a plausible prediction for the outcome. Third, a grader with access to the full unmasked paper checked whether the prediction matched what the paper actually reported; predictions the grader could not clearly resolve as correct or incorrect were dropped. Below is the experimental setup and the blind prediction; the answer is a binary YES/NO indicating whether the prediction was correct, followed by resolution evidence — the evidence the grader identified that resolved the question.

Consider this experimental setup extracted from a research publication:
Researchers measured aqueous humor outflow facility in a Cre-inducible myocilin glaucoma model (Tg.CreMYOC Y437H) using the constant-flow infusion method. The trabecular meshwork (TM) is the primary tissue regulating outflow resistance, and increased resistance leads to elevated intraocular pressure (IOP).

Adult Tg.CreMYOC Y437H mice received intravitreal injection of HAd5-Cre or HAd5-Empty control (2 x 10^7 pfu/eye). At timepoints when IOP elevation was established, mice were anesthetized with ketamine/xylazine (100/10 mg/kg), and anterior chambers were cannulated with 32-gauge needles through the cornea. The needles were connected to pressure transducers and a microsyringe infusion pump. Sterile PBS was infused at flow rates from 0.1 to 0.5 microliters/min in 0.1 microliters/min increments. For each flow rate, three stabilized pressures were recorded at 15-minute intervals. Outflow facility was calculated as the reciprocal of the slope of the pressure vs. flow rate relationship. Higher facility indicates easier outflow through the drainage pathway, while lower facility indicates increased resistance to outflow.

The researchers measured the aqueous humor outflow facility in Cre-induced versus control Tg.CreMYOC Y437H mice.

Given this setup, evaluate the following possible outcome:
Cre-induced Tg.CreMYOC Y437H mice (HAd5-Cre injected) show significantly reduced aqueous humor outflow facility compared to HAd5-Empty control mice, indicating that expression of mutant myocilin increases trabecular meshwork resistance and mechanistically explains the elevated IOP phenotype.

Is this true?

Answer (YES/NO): YES